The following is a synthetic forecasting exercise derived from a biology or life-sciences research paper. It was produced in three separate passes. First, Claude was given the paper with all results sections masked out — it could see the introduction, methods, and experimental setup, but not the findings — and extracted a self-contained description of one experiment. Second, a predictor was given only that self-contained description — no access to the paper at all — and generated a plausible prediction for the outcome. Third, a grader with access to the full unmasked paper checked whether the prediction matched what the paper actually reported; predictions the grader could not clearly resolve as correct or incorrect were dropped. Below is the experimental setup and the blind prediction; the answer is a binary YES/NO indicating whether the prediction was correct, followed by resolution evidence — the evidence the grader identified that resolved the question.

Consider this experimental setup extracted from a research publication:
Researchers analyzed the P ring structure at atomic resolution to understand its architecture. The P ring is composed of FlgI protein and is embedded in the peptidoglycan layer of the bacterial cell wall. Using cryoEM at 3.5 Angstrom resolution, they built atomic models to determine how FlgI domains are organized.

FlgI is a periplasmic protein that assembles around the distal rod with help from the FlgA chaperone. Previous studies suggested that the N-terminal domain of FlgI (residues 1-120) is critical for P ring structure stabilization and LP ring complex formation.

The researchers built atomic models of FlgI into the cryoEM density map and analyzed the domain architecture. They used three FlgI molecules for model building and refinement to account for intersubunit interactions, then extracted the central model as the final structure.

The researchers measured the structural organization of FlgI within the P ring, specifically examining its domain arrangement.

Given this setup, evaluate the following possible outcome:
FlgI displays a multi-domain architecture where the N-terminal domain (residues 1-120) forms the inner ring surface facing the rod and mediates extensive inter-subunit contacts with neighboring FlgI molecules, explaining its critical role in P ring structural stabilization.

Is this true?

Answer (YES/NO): NO